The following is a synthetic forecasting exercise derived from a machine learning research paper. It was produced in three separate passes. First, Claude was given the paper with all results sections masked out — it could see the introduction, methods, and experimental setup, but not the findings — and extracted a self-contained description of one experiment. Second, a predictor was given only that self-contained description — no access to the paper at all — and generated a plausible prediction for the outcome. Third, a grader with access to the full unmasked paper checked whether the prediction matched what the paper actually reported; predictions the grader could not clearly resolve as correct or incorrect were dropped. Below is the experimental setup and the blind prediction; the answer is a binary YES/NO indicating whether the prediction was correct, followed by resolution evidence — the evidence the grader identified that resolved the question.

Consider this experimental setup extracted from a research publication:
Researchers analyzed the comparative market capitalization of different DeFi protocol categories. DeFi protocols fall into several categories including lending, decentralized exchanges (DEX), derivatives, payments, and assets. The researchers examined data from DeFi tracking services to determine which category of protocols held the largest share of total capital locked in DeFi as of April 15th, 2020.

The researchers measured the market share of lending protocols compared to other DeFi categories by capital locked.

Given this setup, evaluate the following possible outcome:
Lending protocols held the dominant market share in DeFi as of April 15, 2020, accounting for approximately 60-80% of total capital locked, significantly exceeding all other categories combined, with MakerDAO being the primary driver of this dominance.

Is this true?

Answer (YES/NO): YES